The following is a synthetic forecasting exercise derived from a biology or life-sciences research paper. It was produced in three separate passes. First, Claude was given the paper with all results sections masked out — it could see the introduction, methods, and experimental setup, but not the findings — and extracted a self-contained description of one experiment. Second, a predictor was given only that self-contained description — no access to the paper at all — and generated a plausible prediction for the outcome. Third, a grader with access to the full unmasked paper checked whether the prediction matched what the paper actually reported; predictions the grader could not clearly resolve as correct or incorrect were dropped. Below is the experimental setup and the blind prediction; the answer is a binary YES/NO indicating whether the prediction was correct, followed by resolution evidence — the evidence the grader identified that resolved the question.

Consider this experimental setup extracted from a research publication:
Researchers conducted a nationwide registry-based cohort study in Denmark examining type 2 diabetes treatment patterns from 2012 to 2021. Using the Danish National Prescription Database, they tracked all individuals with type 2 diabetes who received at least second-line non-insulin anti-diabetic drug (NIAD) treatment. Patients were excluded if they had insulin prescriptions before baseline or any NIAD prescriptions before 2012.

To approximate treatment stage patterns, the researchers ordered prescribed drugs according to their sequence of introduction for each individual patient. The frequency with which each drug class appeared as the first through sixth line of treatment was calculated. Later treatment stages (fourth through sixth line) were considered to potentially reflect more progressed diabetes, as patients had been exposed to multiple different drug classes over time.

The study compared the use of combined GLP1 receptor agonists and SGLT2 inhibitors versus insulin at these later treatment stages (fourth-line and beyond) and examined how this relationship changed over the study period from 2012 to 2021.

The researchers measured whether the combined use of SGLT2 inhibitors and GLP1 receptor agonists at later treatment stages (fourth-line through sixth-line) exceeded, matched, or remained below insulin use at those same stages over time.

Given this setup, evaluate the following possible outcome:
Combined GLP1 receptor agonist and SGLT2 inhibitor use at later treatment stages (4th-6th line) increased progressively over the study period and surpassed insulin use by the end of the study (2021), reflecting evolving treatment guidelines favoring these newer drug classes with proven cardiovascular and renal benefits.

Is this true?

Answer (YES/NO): YES